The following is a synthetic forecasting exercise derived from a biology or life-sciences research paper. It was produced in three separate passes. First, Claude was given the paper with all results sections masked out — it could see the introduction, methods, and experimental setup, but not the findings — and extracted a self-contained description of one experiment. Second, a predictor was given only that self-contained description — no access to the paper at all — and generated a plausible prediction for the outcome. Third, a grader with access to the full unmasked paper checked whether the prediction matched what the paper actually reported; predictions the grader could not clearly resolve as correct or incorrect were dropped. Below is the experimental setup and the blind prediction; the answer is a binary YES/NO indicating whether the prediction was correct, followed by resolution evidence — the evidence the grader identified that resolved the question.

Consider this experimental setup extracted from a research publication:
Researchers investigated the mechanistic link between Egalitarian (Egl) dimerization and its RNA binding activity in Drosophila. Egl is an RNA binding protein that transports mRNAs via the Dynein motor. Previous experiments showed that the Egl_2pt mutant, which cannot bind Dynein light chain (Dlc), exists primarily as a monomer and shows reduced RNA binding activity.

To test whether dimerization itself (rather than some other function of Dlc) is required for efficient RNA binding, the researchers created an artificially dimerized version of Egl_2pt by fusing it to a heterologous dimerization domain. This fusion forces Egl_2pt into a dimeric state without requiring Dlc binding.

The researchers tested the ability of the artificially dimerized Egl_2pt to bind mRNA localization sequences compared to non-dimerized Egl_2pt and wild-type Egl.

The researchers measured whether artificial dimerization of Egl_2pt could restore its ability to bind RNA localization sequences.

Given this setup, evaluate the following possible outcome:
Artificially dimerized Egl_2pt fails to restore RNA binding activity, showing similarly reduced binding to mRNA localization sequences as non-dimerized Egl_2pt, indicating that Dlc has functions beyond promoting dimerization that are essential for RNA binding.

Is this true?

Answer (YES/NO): NO